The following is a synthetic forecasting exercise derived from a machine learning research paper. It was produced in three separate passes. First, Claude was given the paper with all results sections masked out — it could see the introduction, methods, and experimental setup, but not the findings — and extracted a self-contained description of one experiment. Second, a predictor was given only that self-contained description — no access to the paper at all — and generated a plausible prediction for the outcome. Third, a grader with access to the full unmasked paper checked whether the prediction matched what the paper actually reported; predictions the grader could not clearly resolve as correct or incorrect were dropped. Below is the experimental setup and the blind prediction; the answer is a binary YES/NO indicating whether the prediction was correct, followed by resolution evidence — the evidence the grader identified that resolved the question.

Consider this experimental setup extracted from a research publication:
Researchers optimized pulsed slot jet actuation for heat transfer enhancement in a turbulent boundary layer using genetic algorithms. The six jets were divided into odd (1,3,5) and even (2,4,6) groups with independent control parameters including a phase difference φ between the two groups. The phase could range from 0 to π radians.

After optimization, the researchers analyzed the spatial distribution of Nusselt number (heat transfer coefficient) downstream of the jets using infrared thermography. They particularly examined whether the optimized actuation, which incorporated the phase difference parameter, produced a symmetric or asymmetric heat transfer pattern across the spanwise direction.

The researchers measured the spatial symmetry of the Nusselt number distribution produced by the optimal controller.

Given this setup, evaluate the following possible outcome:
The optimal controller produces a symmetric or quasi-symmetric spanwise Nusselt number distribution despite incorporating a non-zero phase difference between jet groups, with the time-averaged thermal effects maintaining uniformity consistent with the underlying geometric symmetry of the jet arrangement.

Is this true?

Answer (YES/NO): NO